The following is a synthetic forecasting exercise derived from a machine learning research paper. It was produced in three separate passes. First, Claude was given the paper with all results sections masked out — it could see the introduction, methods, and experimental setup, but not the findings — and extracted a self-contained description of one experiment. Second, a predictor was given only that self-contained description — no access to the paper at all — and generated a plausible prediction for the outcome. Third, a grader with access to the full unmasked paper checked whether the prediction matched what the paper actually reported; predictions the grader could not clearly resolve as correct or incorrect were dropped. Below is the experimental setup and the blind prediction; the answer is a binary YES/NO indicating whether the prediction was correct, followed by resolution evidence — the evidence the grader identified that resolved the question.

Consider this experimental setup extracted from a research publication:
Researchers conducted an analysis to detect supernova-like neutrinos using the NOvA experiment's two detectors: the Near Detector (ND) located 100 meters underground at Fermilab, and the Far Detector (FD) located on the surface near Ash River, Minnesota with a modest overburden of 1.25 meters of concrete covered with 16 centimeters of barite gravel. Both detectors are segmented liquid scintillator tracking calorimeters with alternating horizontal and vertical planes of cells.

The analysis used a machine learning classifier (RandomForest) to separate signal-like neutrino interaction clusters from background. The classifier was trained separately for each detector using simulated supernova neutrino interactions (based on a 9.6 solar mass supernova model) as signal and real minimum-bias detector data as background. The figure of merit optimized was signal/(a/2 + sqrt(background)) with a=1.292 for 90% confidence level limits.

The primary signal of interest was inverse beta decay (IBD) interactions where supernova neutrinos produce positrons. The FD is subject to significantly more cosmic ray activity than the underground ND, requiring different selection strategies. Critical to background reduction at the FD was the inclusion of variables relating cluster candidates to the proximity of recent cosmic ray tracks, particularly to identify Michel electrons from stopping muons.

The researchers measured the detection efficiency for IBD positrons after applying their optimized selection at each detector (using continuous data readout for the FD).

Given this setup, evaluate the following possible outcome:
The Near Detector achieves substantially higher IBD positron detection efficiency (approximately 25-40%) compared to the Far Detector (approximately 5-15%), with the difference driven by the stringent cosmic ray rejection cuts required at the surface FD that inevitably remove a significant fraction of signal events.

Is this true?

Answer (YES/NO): NO